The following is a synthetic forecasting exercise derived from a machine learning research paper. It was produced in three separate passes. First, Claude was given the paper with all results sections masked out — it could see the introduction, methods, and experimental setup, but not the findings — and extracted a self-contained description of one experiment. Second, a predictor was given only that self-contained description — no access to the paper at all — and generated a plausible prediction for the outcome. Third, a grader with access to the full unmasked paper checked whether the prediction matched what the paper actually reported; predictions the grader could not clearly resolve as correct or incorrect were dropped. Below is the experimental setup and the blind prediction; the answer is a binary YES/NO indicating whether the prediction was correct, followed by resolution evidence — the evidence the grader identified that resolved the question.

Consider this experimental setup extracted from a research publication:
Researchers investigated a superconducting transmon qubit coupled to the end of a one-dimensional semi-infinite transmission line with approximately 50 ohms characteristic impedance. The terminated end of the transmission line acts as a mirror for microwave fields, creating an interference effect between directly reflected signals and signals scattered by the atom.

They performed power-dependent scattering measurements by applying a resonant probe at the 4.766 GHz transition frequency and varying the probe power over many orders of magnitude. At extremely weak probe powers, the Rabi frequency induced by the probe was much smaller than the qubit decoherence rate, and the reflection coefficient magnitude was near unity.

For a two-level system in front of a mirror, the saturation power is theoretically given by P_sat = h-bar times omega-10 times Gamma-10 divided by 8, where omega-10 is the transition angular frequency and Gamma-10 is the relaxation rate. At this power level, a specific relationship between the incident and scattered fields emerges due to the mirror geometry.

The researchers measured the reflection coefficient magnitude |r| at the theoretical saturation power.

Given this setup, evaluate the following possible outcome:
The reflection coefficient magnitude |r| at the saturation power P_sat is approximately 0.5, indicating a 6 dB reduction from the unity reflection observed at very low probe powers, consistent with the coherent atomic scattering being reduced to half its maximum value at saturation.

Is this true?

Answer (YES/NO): NO